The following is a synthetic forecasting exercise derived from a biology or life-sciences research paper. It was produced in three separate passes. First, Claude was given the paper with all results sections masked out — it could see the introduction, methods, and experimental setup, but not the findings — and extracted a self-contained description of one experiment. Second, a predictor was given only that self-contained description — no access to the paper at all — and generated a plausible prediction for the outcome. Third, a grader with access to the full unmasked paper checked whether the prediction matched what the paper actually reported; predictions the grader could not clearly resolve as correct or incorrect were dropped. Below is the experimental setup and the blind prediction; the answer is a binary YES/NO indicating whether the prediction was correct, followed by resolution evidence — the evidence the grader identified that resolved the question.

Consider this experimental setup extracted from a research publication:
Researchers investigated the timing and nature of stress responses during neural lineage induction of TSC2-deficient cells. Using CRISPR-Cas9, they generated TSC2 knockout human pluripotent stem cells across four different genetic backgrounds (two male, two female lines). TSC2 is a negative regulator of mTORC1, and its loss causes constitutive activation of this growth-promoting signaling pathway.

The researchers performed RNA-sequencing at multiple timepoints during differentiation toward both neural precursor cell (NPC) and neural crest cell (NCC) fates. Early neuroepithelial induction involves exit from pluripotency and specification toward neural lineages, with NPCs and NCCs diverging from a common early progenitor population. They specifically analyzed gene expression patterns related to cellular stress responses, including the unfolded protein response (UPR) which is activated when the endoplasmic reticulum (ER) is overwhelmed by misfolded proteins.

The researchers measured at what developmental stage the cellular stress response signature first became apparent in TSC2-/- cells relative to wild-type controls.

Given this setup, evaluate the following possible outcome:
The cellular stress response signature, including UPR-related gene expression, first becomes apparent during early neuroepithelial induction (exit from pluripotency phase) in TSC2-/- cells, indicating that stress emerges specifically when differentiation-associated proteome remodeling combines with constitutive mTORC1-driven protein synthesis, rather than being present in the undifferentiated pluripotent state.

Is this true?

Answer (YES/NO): YES